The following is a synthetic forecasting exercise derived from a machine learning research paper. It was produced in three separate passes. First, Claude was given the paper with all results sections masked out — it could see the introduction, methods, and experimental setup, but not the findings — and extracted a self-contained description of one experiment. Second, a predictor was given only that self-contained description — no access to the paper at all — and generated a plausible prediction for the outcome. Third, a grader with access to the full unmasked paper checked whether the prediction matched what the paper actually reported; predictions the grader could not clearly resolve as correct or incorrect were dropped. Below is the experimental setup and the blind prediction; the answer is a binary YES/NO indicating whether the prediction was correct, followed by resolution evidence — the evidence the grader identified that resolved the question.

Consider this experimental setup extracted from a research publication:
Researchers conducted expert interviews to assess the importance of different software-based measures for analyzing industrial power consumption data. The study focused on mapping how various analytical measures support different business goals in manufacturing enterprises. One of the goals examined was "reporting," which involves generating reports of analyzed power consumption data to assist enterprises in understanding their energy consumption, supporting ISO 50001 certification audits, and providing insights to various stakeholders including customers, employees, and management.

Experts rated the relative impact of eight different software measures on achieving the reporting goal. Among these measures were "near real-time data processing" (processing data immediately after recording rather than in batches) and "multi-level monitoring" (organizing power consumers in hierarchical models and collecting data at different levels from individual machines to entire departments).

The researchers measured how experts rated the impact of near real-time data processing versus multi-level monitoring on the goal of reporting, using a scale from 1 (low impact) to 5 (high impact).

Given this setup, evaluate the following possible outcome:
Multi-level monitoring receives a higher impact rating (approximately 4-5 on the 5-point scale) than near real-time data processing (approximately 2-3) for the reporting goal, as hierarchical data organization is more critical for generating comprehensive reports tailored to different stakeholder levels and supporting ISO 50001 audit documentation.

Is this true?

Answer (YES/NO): YES